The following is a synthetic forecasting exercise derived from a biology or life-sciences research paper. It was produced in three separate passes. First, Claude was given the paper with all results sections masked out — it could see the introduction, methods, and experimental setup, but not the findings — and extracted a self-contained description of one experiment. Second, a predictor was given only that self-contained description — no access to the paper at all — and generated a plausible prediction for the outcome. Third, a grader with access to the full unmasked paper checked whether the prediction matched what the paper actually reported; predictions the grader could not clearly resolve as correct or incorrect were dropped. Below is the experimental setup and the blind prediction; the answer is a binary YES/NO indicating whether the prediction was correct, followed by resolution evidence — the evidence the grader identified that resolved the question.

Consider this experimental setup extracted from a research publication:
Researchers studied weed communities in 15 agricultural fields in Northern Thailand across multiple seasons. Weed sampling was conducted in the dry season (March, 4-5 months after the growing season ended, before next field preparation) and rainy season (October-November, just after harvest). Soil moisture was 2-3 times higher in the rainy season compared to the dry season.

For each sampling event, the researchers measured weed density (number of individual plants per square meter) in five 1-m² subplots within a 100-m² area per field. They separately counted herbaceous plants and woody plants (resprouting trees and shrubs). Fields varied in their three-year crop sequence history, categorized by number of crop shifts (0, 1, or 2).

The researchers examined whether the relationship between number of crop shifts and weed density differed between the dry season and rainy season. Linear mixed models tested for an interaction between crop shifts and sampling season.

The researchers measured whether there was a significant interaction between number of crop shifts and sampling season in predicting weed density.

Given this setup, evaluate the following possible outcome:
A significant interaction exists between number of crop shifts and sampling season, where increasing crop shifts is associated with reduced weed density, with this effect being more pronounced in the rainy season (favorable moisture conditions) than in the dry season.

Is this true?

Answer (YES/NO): NO